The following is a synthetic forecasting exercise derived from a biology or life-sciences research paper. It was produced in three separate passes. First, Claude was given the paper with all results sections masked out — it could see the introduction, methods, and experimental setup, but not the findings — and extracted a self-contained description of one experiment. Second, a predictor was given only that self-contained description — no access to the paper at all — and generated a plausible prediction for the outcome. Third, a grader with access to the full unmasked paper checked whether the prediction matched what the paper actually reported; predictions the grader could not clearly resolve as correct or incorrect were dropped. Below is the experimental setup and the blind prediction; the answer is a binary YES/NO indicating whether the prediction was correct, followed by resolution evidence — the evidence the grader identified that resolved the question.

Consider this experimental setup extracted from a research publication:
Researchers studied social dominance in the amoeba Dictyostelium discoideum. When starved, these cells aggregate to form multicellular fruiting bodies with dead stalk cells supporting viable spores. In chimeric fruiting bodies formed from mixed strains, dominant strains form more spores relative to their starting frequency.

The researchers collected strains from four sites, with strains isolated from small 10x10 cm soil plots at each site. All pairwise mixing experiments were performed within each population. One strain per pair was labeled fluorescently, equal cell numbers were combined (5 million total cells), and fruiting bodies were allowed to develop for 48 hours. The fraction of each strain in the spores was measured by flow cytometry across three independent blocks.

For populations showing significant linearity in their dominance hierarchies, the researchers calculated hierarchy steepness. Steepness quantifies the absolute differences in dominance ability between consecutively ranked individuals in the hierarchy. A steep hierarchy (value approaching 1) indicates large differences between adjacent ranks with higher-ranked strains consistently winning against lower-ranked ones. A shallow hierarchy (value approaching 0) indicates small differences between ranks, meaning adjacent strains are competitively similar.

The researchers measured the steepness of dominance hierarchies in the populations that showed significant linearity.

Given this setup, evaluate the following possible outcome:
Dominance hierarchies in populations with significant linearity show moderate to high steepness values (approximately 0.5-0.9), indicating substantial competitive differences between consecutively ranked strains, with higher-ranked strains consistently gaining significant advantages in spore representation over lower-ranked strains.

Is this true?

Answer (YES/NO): NO